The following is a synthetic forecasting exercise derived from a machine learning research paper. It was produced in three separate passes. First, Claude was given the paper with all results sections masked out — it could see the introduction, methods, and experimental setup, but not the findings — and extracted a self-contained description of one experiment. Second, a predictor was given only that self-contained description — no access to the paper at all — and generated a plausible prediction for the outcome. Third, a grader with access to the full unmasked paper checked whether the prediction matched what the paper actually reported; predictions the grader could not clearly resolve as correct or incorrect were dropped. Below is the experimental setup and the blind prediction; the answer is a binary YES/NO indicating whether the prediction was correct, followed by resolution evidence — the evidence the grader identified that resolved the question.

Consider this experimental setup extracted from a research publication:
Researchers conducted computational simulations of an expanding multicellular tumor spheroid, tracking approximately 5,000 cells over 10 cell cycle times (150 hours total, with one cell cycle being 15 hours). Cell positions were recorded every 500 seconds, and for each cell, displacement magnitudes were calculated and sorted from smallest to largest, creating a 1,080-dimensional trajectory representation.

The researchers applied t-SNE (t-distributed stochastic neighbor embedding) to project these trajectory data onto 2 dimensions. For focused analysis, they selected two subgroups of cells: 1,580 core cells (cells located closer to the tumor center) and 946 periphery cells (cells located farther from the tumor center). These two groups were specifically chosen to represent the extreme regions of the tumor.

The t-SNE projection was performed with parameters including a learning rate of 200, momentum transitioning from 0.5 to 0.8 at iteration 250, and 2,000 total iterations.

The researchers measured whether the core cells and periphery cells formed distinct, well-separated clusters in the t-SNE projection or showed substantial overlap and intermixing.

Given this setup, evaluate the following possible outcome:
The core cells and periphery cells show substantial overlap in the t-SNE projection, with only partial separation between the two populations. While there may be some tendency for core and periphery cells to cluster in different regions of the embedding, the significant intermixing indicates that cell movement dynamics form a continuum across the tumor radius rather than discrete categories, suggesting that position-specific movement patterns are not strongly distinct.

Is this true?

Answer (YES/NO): NO